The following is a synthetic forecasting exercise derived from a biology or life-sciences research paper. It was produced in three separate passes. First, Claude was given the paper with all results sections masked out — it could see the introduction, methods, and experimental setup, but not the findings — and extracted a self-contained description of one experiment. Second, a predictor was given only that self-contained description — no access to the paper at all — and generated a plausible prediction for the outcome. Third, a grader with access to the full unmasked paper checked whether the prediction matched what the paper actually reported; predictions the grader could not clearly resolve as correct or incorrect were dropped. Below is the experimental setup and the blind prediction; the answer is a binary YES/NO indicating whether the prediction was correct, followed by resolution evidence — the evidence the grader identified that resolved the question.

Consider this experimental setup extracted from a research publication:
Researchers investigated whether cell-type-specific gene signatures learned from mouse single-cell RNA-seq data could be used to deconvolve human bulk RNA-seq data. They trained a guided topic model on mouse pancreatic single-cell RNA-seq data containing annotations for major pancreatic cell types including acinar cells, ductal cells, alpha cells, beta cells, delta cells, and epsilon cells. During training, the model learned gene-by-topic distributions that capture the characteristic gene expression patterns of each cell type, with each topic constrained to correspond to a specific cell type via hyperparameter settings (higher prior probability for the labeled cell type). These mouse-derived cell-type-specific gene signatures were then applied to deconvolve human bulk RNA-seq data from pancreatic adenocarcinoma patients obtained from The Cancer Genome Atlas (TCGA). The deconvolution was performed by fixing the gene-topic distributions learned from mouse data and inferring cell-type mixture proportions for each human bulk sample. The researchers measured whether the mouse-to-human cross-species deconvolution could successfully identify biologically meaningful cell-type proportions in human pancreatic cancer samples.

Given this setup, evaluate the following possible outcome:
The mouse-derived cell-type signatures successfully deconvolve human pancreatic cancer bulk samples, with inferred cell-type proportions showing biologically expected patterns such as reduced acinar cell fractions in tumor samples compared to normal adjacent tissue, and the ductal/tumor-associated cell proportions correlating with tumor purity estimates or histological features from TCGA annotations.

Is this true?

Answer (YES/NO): NO